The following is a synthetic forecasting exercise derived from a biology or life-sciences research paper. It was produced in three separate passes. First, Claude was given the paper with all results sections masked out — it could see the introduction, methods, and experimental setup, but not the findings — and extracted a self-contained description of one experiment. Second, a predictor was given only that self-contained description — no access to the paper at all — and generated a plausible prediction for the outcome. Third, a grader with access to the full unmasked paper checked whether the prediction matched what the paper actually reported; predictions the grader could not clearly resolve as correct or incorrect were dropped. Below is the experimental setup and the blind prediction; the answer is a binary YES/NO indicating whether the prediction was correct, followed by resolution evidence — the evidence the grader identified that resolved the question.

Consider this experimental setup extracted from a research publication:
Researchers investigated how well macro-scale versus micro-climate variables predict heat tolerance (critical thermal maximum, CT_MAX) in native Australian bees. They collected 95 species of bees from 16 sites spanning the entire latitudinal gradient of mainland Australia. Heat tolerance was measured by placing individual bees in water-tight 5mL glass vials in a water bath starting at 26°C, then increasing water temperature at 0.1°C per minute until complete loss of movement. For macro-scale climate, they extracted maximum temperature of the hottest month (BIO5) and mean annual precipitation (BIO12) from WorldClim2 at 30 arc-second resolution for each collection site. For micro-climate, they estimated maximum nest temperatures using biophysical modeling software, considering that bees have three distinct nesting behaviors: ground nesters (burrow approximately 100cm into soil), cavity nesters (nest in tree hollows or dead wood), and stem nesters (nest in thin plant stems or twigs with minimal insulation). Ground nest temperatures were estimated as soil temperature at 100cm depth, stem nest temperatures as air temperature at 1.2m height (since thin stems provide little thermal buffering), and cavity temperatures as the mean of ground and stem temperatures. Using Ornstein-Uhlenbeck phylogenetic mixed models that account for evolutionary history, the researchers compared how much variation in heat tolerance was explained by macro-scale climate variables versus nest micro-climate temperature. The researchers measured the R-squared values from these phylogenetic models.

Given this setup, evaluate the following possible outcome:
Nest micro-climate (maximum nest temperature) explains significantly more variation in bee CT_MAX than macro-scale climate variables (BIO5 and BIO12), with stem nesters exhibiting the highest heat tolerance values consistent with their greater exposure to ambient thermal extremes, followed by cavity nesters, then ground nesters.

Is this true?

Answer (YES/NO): YES